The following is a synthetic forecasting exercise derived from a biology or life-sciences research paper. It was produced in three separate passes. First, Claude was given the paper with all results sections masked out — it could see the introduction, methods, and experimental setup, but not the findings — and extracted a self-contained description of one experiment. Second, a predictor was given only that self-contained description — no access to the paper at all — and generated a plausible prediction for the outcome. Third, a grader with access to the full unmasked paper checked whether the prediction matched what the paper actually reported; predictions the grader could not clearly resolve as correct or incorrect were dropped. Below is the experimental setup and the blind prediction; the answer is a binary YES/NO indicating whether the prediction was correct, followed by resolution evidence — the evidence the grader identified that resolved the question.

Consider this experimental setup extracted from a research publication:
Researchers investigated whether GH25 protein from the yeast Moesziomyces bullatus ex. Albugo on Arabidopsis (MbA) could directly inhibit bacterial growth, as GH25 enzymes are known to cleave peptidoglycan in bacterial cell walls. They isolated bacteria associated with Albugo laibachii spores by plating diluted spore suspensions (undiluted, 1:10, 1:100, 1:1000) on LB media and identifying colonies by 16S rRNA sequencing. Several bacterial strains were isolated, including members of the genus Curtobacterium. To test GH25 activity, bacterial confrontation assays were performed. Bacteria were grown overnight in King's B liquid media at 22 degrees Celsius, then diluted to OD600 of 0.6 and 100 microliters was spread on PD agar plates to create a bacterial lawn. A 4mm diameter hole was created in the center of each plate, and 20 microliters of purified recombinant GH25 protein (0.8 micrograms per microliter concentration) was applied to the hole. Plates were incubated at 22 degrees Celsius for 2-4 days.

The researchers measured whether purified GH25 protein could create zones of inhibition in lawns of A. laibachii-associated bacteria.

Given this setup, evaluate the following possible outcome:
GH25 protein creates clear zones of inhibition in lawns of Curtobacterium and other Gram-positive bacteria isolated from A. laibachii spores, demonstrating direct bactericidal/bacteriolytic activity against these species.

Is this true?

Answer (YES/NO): YES